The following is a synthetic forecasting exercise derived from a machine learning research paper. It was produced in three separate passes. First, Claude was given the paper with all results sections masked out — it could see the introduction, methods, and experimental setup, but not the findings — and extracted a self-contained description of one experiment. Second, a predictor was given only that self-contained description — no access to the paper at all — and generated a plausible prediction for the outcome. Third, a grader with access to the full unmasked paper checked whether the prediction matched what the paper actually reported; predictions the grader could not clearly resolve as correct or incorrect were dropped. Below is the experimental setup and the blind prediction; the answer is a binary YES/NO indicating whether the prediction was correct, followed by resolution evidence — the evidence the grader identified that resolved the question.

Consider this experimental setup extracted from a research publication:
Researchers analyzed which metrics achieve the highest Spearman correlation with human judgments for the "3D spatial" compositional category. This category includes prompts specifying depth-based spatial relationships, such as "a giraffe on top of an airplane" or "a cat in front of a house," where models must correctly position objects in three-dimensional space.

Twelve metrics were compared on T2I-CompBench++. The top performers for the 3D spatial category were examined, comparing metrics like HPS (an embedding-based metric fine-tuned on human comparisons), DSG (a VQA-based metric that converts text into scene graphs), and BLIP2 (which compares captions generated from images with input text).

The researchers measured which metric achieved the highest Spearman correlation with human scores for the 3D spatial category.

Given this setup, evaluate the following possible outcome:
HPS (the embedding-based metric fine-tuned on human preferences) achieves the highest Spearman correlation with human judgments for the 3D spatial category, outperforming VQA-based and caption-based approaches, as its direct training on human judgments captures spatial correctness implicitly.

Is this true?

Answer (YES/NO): NO